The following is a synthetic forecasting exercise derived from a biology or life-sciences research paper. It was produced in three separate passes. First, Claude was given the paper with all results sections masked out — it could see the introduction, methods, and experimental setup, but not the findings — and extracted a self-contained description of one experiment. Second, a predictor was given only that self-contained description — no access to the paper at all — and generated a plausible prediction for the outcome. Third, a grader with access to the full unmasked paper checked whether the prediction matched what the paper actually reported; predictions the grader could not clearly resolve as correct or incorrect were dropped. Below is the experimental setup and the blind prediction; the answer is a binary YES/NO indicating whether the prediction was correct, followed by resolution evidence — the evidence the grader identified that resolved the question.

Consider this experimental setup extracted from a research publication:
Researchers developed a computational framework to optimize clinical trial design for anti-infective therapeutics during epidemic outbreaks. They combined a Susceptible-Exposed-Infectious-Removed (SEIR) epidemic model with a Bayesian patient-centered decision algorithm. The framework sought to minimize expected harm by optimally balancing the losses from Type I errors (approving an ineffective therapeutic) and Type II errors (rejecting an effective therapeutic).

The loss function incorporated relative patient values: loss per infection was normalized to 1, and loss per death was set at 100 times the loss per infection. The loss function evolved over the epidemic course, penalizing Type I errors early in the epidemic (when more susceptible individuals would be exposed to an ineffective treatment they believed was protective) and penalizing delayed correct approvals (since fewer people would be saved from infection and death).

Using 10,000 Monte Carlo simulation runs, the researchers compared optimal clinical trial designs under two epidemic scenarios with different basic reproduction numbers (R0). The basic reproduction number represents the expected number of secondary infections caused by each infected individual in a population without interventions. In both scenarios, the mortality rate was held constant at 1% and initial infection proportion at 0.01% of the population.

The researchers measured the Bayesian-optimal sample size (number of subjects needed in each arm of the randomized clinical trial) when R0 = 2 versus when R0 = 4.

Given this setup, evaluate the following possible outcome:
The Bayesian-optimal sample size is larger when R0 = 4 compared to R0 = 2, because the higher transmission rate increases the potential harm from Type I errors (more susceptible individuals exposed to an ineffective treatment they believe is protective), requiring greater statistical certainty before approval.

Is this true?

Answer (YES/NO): NO